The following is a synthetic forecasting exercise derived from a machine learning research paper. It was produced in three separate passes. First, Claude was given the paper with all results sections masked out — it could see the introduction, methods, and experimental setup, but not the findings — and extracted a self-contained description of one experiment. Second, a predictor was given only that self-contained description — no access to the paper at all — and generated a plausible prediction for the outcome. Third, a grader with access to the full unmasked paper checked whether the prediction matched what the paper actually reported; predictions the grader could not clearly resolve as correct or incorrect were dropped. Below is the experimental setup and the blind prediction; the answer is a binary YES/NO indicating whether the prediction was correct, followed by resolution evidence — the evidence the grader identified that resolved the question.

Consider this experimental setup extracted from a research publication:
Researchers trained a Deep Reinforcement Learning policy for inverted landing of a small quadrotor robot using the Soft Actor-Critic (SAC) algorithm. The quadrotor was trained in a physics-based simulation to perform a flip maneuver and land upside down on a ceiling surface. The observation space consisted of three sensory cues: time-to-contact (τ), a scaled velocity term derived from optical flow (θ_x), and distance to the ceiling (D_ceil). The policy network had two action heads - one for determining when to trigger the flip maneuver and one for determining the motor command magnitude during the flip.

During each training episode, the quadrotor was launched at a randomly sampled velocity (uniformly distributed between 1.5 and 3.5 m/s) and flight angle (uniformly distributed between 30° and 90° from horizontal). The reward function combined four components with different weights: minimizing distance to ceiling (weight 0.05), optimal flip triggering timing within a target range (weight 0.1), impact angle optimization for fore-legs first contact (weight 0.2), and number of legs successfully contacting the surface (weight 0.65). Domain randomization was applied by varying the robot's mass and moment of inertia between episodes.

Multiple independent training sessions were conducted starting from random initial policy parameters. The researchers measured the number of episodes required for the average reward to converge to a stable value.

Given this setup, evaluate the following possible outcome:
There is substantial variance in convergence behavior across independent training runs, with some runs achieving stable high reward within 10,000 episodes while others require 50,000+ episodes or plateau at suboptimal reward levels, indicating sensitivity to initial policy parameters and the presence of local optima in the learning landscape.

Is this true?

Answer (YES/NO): NO